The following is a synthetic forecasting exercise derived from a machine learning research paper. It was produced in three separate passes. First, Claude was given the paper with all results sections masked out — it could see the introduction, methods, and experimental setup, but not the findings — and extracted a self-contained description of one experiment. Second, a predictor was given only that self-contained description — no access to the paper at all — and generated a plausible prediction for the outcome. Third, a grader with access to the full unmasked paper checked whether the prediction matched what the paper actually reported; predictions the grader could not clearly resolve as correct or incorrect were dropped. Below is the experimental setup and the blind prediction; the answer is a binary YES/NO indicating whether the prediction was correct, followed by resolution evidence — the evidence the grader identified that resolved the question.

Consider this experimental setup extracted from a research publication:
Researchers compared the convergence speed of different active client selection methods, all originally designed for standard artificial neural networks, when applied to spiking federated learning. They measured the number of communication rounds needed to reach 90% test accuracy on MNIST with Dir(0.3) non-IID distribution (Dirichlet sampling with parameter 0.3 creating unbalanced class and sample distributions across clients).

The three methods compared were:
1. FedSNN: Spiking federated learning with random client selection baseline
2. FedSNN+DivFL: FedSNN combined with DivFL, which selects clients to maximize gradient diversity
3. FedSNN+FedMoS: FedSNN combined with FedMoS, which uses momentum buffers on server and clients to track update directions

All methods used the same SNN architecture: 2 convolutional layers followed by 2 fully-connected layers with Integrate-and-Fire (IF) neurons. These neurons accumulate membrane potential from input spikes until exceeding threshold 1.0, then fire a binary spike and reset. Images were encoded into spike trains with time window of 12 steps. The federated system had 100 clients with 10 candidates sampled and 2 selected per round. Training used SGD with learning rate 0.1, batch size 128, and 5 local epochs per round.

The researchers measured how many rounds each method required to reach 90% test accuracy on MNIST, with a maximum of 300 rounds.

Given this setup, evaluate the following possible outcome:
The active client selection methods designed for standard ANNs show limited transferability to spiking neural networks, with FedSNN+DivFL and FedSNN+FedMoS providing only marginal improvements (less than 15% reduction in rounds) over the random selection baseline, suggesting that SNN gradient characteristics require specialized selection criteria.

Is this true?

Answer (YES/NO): NO